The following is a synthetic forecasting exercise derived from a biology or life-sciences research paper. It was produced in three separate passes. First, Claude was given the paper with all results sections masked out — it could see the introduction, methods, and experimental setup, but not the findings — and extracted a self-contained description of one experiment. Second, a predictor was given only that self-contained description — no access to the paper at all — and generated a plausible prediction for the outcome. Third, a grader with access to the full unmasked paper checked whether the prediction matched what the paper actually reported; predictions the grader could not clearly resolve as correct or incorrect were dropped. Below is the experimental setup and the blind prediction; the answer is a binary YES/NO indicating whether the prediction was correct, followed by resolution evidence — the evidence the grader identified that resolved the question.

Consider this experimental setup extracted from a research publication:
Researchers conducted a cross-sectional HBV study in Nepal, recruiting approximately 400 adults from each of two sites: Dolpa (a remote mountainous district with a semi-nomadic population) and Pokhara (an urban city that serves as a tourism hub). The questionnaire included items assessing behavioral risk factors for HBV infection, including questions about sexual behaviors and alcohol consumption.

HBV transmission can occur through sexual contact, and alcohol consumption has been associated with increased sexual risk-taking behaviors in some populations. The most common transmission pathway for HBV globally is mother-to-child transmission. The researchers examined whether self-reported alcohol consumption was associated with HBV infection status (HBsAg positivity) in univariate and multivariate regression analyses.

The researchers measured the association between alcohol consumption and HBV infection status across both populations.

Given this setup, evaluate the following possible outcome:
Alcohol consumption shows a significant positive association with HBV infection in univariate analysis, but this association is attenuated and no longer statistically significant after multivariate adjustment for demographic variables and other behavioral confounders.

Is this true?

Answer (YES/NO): NO